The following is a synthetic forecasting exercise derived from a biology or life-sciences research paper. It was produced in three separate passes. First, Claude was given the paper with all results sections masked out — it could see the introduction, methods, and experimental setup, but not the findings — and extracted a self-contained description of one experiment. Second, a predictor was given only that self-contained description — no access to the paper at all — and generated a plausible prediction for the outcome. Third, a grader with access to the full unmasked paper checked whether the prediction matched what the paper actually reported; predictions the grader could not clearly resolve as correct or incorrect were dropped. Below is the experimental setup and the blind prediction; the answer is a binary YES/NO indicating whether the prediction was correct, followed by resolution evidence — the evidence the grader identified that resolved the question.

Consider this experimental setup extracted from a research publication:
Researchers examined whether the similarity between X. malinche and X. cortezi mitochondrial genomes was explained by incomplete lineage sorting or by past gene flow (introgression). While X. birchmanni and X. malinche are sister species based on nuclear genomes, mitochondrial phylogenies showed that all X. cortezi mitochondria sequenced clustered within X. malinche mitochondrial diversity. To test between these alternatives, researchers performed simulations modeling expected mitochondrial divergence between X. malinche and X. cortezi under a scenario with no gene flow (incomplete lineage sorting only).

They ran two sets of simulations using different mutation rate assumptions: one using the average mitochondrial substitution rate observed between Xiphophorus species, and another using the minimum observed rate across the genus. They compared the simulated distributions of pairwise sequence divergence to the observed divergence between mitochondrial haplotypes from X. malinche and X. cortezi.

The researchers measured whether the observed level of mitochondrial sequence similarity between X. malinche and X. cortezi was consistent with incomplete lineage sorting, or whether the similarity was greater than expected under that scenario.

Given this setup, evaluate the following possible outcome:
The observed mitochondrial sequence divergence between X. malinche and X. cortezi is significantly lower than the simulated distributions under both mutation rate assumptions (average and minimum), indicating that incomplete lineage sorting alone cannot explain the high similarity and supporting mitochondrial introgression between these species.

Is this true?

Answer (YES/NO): YES